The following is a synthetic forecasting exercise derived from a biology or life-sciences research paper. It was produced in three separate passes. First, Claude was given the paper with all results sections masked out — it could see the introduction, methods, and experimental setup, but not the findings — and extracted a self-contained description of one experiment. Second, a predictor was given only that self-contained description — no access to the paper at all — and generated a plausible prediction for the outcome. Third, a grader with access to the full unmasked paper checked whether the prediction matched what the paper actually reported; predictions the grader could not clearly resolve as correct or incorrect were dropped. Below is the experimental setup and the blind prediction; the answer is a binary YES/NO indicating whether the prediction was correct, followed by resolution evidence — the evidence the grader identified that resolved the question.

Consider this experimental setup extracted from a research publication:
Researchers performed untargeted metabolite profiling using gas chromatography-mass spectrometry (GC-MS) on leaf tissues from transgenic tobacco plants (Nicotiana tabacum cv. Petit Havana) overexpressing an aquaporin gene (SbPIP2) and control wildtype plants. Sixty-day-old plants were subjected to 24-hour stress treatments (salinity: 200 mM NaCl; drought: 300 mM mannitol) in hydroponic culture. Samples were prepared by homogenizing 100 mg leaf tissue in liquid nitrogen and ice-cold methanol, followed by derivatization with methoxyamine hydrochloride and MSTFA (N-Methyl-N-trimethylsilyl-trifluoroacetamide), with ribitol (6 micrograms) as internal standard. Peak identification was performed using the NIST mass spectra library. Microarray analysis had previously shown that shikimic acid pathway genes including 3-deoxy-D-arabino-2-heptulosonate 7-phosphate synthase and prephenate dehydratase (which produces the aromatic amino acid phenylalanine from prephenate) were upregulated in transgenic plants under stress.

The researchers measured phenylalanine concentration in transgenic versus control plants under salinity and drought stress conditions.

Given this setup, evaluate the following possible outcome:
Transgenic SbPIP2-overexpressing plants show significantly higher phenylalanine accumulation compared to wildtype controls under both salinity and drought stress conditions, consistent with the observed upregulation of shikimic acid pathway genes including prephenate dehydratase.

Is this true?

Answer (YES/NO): YES